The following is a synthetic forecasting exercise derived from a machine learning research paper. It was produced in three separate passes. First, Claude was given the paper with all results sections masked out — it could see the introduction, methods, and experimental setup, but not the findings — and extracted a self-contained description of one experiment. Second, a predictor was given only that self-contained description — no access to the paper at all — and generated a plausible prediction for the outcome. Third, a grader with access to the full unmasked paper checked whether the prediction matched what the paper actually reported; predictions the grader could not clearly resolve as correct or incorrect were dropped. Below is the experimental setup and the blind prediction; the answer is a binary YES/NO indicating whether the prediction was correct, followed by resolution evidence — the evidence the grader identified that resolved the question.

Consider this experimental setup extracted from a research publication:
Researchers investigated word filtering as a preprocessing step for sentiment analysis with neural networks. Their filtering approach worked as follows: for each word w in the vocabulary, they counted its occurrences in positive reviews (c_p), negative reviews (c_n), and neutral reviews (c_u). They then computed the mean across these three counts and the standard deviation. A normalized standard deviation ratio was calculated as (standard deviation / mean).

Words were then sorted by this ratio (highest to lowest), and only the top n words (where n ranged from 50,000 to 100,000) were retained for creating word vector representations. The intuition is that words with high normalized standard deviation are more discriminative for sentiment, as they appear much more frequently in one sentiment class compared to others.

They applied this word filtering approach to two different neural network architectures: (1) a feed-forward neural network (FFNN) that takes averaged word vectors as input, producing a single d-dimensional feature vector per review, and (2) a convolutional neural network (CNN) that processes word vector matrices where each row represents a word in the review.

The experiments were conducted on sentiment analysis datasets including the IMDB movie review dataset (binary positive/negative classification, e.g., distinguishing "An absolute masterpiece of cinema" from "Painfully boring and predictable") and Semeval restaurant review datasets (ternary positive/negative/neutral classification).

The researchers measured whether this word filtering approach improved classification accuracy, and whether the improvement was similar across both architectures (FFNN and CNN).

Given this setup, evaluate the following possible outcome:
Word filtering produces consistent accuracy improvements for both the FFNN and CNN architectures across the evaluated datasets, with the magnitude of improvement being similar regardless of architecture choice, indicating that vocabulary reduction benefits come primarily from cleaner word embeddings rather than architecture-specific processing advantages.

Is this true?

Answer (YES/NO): NO